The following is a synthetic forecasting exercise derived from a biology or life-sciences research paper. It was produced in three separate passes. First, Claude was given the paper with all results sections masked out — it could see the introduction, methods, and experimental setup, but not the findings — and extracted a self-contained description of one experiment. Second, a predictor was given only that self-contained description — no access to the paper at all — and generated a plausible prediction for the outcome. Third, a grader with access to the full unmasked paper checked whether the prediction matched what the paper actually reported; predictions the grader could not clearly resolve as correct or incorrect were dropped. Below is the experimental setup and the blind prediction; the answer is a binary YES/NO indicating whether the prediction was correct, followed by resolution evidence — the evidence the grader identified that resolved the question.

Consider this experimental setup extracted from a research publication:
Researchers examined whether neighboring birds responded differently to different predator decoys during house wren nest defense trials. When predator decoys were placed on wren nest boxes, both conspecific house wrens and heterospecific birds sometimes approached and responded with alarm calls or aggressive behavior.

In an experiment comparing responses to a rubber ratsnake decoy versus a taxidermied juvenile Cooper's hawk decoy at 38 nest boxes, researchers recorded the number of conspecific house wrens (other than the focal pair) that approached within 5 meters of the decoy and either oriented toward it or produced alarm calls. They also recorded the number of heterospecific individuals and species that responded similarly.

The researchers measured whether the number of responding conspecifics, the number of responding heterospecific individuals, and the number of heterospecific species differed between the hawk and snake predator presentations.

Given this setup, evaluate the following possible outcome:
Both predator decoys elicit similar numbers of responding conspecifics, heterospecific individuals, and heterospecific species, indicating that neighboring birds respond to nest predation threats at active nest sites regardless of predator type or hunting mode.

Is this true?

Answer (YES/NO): NO